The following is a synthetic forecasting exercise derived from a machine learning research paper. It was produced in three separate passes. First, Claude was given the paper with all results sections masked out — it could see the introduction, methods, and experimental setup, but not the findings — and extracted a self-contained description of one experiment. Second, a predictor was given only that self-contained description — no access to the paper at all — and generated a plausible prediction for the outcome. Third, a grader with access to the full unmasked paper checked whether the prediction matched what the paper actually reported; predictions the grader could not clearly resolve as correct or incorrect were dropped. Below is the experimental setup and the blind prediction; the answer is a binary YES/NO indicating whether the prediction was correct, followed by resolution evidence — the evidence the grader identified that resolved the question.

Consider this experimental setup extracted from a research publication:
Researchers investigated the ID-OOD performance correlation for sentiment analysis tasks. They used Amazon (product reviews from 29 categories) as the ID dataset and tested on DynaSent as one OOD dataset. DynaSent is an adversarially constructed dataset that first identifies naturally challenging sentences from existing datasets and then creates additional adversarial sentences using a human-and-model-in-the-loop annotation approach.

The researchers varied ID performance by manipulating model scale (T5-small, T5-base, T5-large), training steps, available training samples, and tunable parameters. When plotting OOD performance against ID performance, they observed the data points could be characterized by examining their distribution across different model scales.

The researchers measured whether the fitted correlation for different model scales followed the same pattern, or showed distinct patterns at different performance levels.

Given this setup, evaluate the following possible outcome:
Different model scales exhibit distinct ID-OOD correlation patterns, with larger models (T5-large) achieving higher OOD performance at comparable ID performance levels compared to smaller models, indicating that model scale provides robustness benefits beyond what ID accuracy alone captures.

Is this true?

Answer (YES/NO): NO